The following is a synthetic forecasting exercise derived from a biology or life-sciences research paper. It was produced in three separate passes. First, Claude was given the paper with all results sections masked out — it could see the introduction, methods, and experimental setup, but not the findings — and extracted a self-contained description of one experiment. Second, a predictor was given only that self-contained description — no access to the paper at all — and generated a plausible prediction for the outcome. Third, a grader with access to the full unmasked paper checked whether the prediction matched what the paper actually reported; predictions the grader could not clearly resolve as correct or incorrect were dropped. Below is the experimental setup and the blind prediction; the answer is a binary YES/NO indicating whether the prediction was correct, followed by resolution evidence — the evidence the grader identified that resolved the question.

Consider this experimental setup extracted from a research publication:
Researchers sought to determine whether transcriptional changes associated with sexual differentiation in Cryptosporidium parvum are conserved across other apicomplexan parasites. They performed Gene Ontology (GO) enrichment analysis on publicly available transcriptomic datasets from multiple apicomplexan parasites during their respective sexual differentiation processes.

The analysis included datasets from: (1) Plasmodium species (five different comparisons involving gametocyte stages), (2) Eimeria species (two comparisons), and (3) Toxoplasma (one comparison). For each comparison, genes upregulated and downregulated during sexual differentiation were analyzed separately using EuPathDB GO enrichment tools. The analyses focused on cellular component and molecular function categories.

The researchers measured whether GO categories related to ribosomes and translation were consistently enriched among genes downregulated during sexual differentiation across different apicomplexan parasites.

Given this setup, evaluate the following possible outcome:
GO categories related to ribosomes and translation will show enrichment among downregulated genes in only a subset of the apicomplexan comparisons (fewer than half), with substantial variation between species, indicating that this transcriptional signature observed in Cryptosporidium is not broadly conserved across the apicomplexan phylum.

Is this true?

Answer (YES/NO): NO